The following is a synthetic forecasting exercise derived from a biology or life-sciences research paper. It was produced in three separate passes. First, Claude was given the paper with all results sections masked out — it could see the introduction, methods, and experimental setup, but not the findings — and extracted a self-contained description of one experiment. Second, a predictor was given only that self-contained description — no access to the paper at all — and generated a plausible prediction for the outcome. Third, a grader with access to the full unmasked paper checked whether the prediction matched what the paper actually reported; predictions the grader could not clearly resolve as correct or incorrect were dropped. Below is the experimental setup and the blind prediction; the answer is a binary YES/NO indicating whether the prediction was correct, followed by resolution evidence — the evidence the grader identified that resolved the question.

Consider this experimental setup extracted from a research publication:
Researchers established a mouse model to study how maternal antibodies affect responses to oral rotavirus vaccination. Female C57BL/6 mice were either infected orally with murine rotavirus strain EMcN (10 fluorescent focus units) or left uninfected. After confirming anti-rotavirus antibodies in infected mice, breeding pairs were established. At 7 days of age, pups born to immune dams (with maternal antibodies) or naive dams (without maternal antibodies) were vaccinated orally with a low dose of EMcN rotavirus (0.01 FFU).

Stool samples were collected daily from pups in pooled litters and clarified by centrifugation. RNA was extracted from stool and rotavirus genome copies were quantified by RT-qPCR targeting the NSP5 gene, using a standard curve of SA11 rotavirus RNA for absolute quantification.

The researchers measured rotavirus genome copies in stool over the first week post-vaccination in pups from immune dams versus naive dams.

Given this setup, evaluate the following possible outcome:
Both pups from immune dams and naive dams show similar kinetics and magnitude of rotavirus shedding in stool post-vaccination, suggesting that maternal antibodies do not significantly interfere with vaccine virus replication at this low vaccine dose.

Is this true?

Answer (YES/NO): NO